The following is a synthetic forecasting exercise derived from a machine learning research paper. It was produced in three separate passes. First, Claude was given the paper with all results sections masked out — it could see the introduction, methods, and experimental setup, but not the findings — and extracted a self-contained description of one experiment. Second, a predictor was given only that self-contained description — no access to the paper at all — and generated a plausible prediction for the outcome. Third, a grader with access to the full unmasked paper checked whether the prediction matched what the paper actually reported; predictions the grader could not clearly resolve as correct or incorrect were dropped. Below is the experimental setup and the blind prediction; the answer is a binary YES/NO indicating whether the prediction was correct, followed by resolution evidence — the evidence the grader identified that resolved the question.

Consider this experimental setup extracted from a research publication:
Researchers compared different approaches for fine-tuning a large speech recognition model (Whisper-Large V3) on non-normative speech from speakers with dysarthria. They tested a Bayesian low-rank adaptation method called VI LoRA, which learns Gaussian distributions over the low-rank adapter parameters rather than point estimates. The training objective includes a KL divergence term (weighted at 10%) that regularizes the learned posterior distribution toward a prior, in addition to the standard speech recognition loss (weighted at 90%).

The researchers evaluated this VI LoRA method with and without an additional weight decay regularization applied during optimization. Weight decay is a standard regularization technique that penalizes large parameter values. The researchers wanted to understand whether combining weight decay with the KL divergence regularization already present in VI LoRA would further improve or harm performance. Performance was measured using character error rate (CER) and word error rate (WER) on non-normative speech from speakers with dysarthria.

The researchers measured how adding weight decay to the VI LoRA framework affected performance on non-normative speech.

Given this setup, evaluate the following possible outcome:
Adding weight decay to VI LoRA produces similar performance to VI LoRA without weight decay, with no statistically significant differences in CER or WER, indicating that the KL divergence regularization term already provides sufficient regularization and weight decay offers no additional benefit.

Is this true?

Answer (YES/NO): NO